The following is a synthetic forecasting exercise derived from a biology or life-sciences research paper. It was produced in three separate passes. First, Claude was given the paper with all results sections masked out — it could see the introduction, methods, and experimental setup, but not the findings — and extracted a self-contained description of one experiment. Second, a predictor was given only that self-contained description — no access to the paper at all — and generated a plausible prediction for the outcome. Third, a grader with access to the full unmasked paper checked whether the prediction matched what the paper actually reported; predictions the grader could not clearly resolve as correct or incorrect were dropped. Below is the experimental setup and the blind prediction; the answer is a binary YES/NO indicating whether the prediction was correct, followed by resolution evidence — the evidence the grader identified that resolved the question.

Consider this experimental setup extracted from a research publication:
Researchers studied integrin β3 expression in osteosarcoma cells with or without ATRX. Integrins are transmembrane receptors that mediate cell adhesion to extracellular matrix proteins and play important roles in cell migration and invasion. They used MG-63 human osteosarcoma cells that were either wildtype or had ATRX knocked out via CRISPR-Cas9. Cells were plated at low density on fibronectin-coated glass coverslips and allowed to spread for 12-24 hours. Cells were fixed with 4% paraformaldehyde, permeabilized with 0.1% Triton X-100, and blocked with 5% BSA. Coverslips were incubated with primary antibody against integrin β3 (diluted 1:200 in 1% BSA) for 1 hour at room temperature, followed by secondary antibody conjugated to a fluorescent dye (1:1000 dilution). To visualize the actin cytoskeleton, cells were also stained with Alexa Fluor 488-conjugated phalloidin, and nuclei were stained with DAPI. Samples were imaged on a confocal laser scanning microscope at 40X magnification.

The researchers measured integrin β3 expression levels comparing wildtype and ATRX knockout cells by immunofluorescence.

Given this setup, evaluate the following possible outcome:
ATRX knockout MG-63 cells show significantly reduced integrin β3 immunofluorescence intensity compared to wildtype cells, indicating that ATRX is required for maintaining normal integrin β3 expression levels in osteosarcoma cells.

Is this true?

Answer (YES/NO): NO